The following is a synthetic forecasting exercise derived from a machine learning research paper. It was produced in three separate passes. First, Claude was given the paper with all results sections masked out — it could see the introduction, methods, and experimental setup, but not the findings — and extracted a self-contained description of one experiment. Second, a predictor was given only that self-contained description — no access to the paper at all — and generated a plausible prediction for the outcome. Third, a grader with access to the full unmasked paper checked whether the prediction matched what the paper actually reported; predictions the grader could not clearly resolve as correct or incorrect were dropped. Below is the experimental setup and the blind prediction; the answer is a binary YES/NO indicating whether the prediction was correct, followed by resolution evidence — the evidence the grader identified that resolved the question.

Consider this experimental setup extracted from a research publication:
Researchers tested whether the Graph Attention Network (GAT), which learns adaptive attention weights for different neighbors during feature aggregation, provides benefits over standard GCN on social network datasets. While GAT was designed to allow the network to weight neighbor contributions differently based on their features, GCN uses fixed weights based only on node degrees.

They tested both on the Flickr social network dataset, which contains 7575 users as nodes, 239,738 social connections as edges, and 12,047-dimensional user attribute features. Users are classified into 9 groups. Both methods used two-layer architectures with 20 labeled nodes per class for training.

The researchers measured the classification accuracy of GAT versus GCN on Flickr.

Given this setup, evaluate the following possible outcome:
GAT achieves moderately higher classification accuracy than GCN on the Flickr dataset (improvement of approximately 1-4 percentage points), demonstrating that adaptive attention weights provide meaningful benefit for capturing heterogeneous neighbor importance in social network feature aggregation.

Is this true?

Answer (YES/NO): NO